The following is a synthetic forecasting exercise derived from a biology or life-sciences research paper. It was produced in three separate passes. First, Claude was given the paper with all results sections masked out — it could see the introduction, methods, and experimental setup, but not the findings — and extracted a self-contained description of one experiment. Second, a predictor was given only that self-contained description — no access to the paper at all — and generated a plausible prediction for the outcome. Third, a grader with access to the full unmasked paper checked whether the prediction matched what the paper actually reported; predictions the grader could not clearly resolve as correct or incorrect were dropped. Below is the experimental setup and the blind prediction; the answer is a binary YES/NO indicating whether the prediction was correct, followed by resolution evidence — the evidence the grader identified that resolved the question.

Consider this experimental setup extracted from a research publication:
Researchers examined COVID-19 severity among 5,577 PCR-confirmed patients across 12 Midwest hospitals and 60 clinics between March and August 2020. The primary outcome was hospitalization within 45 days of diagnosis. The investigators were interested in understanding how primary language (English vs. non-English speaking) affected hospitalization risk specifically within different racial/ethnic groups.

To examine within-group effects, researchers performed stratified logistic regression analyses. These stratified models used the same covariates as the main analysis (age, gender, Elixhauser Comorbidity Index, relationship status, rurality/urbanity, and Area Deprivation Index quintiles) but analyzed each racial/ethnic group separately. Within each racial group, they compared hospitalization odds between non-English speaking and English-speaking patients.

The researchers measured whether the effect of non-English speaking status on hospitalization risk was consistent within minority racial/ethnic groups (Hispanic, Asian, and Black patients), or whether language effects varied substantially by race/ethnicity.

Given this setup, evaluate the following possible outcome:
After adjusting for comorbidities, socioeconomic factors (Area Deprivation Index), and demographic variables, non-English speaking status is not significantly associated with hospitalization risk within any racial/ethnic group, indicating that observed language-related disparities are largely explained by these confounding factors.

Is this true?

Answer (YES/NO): NO